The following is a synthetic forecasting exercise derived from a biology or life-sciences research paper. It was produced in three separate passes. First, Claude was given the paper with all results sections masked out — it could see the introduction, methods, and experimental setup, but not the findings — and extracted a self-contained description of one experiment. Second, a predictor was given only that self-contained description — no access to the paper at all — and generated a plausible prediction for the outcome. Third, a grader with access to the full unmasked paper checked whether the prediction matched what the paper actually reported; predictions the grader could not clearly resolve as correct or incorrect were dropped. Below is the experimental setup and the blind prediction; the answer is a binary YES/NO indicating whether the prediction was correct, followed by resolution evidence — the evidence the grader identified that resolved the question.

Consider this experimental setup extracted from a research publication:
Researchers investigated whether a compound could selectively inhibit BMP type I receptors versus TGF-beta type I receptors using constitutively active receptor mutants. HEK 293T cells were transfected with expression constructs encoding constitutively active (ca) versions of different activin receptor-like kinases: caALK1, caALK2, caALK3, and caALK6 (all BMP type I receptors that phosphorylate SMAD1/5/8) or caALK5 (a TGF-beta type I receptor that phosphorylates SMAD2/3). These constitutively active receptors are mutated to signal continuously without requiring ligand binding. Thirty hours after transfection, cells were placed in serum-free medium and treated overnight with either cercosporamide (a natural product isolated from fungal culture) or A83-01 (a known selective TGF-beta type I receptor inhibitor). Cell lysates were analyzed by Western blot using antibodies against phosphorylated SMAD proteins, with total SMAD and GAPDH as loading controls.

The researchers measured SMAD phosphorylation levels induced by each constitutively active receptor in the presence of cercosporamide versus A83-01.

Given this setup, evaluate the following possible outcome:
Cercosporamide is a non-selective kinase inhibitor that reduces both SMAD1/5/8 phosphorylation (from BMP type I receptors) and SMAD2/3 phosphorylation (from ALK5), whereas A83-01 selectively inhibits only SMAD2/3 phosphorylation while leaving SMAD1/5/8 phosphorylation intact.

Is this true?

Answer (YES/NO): NO